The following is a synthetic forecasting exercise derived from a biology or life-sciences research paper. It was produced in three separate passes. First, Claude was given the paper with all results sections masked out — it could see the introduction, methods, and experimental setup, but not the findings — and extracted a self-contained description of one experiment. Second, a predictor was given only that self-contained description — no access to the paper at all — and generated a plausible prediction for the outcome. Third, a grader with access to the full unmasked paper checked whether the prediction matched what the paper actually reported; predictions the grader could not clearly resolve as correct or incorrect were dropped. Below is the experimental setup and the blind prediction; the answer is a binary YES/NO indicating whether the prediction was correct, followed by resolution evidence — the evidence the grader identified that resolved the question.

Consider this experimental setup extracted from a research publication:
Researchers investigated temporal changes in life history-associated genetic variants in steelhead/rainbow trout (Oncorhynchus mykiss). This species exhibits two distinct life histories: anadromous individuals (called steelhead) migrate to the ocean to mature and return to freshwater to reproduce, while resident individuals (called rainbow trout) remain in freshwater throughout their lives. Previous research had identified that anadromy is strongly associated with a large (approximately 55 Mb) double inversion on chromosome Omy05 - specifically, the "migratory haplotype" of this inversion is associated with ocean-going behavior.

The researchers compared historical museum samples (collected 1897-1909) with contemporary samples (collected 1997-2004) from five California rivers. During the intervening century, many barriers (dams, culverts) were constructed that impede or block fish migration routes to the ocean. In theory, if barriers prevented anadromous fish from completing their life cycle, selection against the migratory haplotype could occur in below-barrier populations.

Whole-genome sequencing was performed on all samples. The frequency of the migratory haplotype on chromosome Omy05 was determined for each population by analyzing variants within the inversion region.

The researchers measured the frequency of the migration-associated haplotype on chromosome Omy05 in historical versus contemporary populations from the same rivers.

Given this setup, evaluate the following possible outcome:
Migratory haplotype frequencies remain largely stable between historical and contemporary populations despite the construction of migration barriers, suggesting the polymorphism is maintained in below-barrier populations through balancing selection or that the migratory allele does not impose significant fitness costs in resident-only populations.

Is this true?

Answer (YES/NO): NO